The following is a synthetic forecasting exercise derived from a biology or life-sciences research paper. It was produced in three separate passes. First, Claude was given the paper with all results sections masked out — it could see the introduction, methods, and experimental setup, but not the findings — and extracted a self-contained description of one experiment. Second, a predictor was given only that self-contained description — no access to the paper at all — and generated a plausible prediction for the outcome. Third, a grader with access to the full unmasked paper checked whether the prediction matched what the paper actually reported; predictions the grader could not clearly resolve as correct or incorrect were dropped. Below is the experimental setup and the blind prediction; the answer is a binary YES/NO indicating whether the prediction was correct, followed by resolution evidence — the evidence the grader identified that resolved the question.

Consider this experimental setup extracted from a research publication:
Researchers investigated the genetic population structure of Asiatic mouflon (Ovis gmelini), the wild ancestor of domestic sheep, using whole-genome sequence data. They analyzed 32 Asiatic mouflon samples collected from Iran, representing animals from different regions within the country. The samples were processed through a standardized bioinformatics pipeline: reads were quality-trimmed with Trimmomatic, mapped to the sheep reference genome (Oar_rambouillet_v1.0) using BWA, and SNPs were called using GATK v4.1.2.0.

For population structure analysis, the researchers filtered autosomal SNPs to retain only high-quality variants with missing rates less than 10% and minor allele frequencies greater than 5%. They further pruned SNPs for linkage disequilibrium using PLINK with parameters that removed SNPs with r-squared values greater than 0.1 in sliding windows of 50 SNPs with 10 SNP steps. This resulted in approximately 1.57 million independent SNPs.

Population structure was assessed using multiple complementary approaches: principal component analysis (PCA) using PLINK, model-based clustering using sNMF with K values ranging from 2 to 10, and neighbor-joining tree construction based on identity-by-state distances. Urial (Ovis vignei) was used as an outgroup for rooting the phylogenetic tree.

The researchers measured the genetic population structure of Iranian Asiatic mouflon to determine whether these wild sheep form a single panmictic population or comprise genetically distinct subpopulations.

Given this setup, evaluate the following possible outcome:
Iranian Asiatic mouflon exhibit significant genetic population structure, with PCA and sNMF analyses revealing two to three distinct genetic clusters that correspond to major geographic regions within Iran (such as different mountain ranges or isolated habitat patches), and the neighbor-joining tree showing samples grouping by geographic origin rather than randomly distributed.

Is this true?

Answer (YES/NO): YES